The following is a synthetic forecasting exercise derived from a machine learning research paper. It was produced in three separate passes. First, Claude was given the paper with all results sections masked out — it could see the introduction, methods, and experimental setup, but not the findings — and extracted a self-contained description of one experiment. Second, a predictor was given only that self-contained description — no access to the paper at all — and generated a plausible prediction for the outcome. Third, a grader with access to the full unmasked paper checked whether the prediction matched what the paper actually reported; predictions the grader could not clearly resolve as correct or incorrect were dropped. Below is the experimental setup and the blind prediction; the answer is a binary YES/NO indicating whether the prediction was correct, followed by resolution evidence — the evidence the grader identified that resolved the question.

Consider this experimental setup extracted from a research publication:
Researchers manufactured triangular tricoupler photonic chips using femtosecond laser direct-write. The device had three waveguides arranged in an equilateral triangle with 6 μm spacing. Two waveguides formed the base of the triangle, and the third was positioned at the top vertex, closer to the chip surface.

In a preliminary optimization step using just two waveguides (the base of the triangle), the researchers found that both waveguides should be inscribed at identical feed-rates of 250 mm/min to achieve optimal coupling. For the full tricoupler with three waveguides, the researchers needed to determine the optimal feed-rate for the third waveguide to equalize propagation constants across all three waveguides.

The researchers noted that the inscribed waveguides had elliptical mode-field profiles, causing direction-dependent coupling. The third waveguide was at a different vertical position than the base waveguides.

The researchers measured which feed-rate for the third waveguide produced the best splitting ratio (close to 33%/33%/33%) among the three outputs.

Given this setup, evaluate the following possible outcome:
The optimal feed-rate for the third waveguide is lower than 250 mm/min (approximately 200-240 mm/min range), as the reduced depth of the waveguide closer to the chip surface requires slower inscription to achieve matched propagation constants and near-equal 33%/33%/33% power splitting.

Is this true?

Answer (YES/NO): NO